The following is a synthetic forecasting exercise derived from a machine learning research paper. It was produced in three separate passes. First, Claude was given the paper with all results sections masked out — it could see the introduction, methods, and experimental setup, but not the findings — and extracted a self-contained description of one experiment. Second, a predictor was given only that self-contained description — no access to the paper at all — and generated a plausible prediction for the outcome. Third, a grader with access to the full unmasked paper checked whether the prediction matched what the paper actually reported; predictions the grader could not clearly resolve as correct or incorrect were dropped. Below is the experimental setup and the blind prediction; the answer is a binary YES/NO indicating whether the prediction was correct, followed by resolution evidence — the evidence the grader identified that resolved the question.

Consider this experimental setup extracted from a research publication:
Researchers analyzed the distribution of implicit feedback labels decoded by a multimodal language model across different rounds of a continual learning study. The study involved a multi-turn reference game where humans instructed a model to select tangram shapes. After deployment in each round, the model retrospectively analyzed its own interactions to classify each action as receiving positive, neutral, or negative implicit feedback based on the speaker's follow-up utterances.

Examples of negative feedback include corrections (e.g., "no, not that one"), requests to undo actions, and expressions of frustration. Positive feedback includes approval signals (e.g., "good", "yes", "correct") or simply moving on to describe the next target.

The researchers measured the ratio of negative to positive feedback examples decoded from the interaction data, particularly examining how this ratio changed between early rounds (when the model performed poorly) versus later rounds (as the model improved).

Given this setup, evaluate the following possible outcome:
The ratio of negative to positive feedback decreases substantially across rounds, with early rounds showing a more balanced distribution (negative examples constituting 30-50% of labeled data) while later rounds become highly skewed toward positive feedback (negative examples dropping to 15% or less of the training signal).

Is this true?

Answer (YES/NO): NO